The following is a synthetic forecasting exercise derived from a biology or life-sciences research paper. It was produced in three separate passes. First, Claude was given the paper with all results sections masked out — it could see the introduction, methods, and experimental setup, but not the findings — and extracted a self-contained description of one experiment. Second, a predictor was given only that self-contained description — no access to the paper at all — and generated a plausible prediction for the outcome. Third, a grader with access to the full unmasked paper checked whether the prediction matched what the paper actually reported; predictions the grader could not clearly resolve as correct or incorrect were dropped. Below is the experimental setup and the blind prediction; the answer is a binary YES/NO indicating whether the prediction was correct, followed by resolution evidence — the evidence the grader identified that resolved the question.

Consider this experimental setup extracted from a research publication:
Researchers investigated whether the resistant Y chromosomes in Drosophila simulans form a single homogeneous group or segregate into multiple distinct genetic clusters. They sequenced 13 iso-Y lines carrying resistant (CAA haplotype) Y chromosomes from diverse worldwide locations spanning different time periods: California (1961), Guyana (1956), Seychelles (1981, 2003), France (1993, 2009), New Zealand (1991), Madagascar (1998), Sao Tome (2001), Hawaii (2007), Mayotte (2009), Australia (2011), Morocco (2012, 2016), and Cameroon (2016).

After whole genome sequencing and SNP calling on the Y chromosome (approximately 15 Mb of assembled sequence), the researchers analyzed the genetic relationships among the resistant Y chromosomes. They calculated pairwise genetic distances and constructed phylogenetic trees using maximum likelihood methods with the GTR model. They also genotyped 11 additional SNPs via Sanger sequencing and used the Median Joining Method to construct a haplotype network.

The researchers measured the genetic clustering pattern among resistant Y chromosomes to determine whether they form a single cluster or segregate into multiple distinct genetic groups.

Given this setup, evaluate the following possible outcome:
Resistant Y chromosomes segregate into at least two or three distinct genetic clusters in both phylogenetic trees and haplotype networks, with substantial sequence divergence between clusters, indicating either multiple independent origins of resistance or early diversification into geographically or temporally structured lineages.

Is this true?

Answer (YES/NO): YES